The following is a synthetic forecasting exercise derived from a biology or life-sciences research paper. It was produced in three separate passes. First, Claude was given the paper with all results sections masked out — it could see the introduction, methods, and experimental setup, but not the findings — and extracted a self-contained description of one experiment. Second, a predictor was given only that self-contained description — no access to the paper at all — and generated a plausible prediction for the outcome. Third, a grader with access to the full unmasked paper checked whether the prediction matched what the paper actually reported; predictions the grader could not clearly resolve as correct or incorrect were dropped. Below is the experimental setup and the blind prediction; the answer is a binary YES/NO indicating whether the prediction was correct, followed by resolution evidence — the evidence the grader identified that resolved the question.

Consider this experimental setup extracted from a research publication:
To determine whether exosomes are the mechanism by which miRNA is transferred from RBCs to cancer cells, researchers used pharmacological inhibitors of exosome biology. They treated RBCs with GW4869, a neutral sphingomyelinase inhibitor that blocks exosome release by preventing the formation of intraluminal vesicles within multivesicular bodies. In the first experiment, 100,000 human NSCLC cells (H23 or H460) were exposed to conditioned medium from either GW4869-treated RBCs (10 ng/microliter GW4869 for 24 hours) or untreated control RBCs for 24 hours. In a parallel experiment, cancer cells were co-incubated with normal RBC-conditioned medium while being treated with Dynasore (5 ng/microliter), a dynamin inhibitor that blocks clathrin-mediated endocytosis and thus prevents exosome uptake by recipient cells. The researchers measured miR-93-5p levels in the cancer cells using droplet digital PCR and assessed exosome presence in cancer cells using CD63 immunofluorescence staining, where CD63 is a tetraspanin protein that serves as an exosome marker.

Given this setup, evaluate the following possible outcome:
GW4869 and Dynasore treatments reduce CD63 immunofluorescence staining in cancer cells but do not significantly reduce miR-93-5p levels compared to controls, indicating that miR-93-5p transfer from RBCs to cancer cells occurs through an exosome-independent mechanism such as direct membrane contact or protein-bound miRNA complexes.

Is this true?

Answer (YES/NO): NO